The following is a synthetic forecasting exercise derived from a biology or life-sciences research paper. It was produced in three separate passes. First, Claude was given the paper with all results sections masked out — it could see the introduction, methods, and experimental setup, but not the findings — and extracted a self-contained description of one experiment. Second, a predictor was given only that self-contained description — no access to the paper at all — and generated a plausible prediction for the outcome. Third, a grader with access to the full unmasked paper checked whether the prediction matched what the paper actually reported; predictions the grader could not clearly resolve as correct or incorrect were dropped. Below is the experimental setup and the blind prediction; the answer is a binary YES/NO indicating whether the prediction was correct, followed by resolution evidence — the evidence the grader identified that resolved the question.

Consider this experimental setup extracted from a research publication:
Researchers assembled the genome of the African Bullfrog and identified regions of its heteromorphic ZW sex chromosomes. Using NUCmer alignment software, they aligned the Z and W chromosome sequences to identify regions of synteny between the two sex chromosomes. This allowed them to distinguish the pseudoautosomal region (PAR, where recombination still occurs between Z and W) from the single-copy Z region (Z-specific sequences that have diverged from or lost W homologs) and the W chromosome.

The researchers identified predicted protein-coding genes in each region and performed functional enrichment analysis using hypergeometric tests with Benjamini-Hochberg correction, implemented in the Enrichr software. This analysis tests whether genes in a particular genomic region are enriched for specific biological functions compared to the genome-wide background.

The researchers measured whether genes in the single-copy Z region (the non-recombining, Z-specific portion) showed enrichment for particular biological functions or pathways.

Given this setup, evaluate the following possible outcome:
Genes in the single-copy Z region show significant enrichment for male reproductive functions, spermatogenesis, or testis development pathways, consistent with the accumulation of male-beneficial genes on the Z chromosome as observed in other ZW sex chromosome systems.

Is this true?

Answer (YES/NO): NO